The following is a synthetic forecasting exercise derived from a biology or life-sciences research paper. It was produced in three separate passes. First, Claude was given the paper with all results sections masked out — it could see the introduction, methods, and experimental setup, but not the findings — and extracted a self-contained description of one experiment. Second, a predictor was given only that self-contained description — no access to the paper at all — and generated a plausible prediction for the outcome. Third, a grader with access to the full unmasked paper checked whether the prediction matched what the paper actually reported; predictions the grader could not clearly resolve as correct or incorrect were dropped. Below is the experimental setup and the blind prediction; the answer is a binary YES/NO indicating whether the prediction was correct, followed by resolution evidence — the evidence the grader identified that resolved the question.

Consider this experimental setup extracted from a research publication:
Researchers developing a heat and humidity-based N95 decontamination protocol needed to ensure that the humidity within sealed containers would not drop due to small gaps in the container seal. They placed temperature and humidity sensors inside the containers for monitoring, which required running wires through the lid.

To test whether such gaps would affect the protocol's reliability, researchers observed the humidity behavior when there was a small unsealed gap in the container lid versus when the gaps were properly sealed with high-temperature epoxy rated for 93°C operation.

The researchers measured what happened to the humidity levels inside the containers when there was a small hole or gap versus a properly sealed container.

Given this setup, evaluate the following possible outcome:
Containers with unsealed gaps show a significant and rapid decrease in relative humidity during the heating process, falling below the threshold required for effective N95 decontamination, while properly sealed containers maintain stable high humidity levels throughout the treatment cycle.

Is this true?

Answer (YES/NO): YES